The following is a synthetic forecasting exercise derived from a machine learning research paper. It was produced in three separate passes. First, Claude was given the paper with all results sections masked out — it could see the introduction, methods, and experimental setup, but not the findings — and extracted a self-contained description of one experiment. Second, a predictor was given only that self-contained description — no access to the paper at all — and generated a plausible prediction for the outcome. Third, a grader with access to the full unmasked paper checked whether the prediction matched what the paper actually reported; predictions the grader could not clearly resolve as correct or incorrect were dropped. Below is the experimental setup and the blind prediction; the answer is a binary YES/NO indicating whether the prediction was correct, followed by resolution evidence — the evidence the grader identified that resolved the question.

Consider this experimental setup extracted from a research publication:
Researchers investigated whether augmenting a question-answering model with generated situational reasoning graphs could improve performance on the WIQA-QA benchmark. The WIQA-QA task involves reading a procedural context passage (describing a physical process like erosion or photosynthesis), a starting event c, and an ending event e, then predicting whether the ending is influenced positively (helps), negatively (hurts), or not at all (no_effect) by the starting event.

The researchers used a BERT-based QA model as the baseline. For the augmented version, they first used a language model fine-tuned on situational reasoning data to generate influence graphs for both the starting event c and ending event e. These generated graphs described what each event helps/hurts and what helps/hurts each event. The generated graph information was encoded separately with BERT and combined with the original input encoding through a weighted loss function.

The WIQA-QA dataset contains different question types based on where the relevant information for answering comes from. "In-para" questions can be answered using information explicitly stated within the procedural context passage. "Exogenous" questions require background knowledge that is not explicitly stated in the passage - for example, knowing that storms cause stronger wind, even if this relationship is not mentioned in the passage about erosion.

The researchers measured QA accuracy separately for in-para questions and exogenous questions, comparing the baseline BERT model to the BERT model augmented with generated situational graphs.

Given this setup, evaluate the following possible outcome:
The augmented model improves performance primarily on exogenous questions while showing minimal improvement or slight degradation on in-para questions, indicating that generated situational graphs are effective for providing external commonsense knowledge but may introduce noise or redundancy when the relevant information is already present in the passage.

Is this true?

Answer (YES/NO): NO